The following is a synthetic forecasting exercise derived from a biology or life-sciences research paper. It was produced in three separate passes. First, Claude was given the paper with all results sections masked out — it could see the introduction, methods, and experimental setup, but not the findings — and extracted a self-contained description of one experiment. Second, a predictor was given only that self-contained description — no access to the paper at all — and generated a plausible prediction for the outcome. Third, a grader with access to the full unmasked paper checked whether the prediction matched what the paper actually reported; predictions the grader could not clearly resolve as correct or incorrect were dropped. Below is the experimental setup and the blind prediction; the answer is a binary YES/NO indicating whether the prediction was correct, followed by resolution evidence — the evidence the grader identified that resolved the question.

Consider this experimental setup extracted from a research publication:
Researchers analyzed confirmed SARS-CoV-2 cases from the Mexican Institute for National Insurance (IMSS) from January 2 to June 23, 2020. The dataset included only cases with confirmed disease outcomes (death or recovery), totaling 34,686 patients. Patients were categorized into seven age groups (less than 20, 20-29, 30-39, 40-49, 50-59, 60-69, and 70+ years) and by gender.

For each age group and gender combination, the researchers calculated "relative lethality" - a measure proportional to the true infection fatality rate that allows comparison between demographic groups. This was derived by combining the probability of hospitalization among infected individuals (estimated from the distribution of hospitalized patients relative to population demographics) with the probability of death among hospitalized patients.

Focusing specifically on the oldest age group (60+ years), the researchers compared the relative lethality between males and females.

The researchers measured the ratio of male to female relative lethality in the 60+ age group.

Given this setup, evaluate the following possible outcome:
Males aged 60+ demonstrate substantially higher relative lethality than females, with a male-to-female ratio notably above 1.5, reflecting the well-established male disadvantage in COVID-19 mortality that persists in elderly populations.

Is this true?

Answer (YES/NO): YES